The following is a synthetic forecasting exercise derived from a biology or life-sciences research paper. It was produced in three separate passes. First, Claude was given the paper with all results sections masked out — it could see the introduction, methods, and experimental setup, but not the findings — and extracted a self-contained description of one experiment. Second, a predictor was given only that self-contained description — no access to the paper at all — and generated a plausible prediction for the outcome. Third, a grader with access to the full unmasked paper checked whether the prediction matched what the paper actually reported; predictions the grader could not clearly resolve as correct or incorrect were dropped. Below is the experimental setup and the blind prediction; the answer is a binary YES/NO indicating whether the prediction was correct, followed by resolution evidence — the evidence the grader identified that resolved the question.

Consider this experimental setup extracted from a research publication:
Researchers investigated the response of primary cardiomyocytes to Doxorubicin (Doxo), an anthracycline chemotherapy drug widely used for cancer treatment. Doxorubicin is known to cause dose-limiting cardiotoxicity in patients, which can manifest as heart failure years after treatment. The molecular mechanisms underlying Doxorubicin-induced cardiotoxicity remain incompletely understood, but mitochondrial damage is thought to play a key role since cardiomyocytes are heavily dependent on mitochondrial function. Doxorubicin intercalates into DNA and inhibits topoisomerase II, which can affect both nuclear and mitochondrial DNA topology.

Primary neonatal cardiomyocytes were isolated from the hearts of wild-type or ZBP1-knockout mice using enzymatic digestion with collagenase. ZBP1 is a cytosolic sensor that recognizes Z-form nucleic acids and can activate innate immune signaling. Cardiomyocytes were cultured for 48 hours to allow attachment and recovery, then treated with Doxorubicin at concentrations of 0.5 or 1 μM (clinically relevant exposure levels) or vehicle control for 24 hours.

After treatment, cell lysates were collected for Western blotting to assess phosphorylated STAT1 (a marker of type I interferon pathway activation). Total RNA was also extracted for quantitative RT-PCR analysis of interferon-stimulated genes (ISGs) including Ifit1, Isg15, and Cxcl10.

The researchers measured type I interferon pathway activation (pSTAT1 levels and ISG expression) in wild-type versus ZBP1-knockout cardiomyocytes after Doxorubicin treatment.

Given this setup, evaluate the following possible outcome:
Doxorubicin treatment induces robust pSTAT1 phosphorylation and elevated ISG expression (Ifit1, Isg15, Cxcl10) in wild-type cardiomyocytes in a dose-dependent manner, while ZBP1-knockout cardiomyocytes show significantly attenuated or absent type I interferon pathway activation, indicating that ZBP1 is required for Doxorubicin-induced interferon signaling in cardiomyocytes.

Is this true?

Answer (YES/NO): YES